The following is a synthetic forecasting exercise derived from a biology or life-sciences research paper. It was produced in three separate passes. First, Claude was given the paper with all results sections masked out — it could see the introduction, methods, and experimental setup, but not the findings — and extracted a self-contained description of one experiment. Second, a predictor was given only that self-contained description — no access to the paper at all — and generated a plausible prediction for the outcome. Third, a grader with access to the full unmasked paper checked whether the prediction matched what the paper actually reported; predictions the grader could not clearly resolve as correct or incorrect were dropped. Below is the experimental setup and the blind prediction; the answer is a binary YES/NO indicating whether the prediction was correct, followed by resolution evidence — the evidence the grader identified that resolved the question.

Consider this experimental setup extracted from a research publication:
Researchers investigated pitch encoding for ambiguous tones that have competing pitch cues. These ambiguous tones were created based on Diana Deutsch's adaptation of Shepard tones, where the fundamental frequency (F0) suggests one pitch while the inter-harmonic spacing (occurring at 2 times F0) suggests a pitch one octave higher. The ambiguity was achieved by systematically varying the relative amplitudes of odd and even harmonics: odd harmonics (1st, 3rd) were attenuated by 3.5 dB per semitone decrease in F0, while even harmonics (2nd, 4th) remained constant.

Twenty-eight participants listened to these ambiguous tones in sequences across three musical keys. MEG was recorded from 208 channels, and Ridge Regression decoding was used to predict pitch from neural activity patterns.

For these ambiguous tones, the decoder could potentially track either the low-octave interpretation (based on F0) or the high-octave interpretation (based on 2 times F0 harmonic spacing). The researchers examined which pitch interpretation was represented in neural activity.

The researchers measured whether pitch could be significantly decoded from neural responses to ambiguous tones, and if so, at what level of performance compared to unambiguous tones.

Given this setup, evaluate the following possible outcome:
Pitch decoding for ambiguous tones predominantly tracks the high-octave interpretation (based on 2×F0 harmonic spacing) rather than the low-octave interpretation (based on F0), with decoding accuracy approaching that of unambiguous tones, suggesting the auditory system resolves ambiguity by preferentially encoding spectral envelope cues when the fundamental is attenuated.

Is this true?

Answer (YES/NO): NO